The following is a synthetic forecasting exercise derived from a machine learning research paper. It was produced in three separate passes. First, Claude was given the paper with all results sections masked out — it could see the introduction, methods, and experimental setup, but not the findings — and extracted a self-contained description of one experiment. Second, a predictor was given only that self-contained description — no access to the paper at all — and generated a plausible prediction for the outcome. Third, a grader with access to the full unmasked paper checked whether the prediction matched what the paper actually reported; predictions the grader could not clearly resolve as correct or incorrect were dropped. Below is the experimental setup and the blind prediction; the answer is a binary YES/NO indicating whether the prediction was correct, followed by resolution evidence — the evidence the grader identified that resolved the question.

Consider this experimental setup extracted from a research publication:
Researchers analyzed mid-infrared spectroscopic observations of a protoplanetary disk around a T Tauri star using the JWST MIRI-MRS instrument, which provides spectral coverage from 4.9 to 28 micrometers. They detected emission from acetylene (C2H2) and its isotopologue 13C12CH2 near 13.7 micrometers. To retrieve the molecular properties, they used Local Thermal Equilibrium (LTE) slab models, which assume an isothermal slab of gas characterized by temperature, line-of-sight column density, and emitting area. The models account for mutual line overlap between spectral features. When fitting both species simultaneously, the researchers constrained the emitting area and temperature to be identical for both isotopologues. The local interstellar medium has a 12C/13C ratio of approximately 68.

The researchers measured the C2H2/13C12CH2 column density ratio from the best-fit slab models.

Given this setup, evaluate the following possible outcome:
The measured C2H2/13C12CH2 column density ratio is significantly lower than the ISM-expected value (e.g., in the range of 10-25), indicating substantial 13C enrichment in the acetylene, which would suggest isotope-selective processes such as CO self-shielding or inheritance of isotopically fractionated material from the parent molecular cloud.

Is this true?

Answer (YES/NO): NO